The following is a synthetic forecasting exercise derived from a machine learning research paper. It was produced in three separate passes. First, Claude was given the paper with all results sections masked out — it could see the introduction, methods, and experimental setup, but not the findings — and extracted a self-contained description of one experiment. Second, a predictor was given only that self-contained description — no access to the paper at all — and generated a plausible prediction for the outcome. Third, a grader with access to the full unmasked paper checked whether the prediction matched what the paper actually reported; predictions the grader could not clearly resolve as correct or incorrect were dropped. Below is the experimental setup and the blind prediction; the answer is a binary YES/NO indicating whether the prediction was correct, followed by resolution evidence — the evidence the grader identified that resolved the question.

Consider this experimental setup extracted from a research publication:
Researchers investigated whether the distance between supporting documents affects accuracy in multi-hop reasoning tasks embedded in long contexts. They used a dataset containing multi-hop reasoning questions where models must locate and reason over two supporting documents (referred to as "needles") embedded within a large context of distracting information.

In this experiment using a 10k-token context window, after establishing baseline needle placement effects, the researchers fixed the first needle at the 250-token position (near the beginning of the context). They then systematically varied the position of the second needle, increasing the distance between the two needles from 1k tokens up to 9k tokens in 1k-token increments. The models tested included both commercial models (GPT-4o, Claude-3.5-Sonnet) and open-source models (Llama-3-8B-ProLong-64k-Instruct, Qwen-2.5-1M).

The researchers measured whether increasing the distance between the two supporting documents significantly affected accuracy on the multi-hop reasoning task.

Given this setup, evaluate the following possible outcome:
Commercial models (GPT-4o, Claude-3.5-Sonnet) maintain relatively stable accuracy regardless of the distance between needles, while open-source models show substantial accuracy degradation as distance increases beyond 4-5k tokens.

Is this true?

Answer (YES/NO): NO